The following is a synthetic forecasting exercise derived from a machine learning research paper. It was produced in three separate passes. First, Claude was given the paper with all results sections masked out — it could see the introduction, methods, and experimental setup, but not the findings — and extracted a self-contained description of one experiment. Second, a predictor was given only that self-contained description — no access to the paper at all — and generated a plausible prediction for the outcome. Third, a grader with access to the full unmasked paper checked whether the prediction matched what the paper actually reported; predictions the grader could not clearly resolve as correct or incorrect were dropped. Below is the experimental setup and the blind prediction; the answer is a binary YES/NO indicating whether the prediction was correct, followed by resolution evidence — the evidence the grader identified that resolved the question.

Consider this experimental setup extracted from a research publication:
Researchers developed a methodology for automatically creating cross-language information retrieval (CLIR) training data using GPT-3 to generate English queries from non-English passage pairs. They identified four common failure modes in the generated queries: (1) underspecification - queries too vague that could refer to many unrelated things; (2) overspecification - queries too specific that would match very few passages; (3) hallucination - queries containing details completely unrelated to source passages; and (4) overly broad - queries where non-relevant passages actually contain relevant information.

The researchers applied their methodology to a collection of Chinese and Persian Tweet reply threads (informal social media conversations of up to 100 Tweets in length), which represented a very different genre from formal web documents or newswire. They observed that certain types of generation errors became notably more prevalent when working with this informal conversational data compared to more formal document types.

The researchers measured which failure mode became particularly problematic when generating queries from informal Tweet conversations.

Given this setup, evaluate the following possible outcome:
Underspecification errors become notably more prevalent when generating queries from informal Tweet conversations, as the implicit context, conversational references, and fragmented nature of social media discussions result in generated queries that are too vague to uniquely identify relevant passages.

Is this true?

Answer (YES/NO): YES